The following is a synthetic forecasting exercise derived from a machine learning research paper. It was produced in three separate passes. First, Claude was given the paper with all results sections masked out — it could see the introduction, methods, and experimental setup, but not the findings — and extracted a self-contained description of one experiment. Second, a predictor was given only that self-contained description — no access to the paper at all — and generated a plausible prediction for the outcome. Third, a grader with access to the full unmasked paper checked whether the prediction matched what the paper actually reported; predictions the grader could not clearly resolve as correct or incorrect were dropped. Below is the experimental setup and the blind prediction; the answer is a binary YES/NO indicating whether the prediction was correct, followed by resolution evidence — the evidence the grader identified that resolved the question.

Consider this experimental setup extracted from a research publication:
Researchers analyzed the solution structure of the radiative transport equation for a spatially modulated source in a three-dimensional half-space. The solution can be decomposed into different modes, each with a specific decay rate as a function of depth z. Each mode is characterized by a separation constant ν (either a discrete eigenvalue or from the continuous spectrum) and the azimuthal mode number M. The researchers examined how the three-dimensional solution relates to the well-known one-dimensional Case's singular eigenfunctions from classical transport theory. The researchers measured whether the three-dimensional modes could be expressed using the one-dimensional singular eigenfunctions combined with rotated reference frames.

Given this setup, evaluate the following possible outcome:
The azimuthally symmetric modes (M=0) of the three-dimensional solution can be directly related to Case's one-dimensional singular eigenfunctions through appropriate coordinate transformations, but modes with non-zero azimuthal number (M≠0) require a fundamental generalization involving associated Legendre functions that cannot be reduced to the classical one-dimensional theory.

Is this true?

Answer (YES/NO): NO